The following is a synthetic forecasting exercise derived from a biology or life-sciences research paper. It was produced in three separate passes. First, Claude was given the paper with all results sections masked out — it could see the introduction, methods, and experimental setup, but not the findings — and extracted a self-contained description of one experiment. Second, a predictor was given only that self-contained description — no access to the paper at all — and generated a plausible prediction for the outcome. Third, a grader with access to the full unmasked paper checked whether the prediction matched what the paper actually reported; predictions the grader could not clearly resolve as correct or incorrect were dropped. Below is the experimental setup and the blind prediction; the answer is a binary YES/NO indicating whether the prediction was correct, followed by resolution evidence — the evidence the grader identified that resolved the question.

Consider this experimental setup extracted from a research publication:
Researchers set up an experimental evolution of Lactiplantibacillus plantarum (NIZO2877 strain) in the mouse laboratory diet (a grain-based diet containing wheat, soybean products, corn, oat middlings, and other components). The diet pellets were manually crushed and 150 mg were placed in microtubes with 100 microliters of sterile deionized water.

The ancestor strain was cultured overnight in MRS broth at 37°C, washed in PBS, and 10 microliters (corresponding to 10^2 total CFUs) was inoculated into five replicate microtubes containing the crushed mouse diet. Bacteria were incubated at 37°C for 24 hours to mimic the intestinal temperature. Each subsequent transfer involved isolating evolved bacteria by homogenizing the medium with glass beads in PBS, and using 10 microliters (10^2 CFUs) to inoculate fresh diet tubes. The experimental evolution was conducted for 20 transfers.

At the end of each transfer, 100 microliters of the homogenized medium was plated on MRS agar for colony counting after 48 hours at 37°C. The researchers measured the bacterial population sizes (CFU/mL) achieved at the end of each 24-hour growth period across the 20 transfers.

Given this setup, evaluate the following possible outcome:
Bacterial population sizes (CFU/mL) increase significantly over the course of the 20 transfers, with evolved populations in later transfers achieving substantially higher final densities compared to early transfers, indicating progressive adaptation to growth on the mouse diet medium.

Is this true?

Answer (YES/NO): NO